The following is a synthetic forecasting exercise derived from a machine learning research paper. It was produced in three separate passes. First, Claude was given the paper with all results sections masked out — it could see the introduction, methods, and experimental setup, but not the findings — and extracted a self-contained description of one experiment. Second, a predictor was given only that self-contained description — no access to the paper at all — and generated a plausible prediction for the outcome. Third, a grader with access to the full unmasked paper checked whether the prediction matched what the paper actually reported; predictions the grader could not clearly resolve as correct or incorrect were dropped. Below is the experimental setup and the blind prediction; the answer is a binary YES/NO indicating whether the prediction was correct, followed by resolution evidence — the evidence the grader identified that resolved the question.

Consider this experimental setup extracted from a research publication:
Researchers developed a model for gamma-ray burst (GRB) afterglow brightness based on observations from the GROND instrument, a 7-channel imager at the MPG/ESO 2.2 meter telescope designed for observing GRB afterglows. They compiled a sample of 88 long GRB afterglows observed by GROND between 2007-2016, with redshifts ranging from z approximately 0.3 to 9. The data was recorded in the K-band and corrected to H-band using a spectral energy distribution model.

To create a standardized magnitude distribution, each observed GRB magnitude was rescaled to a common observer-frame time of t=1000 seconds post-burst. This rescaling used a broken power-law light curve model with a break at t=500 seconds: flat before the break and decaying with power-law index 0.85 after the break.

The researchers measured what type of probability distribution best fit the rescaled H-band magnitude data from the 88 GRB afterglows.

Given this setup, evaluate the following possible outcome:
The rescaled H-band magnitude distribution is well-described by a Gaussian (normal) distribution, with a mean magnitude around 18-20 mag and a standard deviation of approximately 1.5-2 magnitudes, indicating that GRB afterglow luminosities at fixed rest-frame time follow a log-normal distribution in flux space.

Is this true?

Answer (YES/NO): YES